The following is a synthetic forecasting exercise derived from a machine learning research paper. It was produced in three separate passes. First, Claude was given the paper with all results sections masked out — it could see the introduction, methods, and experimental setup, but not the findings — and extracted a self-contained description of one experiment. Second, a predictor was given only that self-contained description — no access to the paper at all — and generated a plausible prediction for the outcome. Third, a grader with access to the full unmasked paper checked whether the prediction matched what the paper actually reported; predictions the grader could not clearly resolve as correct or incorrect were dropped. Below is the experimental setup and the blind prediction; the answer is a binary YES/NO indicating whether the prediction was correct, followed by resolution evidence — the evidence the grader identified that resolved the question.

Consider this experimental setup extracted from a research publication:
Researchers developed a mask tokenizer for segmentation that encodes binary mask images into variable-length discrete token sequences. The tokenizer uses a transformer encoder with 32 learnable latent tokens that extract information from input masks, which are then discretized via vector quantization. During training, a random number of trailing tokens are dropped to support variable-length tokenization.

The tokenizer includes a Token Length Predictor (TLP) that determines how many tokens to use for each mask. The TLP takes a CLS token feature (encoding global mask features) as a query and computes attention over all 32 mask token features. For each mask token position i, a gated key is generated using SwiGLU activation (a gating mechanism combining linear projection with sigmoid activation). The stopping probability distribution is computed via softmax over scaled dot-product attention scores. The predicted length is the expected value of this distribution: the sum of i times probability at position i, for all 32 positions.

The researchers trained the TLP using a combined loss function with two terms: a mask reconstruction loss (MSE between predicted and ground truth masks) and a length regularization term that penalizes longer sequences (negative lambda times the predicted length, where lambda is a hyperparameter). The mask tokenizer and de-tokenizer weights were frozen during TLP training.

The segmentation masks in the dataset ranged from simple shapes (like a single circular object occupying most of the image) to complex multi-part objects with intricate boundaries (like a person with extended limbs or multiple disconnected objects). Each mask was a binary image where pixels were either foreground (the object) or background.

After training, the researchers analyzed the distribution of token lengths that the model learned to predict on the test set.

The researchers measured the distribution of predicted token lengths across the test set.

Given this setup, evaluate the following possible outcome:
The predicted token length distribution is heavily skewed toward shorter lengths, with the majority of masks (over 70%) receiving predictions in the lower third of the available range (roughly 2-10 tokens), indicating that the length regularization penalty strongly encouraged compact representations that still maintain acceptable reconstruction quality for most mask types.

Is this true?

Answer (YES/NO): NO